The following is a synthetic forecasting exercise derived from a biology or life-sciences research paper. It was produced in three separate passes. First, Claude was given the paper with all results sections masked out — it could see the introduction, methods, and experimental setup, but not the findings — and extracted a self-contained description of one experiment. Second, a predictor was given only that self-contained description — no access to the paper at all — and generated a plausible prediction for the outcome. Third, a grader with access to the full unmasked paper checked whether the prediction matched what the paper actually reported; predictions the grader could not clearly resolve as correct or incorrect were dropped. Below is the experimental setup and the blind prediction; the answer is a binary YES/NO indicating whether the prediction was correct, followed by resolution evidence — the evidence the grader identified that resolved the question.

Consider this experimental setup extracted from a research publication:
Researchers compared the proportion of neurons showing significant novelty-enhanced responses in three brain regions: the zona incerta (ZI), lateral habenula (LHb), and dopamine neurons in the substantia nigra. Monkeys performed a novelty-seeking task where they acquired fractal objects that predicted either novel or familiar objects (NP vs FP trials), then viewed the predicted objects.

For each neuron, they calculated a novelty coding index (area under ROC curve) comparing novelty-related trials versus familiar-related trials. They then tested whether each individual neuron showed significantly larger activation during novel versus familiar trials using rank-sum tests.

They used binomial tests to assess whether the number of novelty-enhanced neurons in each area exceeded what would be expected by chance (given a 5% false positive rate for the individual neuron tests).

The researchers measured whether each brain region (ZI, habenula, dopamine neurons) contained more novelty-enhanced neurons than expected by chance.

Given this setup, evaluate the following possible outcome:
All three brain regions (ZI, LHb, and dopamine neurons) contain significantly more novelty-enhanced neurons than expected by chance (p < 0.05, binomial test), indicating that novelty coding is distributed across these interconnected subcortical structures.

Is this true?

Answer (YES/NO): NO